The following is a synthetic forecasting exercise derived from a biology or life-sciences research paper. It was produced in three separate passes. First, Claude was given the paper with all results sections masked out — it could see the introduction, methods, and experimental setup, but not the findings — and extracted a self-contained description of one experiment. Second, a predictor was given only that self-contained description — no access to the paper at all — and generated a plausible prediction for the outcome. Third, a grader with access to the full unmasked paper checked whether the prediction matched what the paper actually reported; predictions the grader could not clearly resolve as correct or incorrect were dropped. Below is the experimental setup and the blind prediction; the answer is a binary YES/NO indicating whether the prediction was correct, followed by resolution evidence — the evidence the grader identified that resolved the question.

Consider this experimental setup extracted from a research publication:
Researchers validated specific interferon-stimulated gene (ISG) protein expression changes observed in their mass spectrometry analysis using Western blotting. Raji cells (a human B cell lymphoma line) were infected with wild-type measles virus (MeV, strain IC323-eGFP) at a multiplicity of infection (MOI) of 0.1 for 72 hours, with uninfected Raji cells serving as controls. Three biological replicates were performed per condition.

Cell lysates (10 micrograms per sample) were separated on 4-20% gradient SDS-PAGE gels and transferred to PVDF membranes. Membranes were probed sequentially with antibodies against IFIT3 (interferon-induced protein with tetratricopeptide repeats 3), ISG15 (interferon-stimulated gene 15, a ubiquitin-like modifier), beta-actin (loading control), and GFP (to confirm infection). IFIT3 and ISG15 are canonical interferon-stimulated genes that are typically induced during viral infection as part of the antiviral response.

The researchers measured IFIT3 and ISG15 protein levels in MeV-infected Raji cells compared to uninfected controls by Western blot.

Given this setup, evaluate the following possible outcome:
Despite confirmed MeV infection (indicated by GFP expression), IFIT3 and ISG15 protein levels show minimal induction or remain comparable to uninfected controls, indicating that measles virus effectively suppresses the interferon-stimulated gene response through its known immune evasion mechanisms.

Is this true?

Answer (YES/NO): NO